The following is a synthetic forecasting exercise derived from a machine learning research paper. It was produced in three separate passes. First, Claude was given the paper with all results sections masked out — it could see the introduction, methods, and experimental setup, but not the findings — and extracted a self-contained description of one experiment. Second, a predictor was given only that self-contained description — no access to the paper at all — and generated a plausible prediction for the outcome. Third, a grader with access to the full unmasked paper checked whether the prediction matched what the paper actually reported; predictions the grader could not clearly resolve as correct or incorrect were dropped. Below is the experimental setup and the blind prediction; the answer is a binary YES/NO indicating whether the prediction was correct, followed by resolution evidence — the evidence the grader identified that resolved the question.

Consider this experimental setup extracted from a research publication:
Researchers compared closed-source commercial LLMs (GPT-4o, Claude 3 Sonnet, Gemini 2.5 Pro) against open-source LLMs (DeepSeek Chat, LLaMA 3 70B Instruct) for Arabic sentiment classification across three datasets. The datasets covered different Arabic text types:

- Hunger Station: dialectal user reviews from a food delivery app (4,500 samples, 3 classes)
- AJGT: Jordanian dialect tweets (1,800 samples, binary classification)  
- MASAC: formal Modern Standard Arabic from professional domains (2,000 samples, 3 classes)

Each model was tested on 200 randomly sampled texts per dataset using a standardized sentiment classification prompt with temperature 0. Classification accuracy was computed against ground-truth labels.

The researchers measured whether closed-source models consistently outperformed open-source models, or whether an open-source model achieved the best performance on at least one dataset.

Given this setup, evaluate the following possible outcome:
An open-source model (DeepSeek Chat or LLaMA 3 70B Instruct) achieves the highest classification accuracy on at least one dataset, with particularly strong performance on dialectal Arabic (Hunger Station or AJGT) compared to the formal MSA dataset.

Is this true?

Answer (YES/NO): NO